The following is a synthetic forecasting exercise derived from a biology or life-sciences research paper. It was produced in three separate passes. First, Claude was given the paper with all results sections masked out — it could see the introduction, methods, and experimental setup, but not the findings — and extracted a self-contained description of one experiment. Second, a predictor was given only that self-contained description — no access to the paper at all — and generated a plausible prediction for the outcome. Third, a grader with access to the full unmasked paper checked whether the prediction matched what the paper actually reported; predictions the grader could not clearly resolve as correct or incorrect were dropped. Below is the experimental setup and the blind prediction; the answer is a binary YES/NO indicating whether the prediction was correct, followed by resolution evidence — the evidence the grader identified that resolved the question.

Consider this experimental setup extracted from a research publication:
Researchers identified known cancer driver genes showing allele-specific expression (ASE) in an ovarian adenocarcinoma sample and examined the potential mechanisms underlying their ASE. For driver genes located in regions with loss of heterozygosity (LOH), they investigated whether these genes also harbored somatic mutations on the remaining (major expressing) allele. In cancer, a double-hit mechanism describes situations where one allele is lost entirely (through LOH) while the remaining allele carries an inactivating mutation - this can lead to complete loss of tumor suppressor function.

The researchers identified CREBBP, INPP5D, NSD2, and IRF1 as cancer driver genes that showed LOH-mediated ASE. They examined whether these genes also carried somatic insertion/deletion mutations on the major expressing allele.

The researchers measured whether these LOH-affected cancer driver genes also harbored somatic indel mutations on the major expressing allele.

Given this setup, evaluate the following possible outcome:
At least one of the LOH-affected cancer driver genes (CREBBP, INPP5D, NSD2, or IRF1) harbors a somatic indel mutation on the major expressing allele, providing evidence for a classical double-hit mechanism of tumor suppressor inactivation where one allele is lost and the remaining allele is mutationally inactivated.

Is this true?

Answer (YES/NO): YES